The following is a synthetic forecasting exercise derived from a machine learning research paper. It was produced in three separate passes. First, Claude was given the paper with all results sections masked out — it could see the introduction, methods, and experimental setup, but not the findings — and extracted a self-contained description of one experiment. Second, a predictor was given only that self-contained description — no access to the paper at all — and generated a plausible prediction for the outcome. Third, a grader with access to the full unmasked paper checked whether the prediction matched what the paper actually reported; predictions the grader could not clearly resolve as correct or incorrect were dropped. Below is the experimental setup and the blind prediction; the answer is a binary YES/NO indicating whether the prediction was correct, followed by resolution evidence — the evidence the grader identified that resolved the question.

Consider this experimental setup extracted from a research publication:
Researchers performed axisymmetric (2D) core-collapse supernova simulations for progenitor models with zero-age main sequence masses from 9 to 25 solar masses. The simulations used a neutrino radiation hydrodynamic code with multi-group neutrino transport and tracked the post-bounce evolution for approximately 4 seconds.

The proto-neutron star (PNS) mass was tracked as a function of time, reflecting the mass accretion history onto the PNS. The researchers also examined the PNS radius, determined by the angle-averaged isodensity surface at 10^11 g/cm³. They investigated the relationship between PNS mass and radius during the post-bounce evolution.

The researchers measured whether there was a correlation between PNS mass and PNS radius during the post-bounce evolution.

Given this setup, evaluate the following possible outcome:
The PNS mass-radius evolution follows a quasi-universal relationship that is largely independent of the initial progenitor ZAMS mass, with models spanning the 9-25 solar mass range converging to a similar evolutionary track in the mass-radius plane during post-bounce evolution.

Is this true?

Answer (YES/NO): NO